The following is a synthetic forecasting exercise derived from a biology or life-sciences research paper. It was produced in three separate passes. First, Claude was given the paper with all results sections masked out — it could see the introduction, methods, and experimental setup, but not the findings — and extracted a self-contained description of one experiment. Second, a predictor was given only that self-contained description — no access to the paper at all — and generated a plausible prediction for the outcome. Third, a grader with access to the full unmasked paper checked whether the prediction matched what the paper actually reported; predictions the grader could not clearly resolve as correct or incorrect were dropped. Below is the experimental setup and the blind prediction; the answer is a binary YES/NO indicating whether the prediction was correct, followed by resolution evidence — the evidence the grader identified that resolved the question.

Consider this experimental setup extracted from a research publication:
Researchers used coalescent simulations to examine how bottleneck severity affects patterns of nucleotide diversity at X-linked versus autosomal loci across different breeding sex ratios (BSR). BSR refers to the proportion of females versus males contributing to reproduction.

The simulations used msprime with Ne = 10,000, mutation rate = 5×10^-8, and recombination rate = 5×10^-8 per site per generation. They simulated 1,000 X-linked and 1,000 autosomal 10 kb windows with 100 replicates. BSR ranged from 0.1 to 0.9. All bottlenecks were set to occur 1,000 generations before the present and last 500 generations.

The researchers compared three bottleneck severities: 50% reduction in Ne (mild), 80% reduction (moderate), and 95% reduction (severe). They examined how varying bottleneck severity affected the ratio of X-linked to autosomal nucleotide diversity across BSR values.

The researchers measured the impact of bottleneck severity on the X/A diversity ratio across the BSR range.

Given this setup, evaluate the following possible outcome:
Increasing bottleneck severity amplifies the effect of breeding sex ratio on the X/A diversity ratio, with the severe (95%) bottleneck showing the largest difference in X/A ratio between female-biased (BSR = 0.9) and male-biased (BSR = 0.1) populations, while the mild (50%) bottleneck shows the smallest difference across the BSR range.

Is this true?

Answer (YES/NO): NO